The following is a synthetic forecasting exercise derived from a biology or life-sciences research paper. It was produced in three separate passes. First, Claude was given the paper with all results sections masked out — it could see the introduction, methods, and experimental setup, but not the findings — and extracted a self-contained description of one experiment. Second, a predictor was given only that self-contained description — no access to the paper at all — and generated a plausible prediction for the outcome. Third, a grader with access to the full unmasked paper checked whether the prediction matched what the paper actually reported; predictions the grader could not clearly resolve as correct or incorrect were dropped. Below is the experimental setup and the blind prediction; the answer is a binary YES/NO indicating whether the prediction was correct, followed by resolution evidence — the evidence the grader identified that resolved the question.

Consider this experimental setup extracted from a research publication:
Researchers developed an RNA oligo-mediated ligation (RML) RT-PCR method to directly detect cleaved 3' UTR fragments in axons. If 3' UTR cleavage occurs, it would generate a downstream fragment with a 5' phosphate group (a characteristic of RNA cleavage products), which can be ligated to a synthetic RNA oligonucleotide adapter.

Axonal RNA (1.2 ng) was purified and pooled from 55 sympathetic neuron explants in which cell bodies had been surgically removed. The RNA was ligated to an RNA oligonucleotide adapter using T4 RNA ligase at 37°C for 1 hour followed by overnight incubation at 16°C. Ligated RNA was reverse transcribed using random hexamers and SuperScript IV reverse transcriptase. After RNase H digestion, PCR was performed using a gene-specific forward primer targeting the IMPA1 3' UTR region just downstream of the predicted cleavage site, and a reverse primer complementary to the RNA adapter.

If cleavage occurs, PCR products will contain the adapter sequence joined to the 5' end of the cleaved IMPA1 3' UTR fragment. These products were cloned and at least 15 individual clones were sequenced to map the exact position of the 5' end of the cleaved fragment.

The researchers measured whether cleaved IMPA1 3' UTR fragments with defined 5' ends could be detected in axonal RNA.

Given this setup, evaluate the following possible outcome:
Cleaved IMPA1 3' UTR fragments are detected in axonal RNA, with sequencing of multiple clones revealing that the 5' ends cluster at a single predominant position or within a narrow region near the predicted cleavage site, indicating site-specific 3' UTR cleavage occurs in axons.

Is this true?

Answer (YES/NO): YES